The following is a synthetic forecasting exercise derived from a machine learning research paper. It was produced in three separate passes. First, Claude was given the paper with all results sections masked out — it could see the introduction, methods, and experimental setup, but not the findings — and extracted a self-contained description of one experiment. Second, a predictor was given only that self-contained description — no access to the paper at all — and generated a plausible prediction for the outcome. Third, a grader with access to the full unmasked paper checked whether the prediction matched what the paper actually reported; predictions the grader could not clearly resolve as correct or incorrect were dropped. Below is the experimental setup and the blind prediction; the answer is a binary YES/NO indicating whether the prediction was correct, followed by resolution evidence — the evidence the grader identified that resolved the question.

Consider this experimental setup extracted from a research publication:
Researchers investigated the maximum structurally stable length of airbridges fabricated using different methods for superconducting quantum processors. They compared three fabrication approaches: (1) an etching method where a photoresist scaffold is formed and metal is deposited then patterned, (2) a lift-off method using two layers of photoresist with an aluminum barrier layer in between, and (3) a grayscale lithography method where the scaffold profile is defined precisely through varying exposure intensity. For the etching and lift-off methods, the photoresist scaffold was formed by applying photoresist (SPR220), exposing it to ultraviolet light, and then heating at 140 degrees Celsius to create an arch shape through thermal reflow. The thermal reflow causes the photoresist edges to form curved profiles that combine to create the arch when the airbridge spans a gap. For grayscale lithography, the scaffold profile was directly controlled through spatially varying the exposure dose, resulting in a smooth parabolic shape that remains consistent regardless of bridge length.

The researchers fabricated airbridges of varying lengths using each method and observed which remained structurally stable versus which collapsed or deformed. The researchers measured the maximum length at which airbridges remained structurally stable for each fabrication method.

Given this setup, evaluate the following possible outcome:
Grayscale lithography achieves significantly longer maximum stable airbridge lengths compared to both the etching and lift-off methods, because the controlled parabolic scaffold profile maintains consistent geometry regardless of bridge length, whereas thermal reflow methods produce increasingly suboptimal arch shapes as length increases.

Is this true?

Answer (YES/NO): YES